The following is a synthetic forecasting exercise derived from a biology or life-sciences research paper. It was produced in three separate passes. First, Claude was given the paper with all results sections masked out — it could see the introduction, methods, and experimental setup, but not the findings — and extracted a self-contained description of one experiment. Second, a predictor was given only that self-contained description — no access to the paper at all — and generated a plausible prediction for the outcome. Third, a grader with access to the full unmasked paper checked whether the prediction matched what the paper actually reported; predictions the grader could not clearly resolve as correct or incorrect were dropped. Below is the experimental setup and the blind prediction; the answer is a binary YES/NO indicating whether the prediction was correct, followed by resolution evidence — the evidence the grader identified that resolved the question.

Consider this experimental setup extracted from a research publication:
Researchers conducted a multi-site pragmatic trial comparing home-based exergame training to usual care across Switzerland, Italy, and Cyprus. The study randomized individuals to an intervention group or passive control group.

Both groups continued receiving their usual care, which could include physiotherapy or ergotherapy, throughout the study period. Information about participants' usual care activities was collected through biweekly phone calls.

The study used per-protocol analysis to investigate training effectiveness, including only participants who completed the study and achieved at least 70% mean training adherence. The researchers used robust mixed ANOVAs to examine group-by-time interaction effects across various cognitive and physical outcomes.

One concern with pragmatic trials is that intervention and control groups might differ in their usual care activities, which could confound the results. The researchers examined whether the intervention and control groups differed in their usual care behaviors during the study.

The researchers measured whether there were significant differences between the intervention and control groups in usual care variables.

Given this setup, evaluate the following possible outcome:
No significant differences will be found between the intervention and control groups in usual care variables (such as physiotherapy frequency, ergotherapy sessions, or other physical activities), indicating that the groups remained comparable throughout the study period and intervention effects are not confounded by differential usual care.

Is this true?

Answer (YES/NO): NO